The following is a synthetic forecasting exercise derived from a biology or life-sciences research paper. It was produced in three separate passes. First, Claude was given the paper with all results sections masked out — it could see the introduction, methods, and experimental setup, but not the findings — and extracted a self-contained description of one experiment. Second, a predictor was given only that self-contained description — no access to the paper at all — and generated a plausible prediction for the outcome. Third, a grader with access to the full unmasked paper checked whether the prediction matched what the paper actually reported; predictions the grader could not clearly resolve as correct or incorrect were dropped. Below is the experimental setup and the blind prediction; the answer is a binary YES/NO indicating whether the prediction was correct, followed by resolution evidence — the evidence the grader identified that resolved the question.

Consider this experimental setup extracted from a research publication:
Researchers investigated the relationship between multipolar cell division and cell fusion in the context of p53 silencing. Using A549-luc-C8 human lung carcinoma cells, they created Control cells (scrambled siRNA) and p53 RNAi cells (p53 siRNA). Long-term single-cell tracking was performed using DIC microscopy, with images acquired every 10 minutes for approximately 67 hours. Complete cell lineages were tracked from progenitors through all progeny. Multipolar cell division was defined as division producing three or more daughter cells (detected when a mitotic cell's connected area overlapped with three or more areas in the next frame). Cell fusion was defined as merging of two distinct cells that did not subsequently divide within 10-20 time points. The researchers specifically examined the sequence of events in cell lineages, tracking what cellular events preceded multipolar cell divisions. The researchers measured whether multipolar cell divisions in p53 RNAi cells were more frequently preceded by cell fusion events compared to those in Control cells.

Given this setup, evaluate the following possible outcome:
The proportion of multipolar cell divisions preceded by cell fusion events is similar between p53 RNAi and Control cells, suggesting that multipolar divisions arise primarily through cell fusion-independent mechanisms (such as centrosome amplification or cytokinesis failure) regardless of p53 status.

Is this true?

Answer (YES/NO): NO